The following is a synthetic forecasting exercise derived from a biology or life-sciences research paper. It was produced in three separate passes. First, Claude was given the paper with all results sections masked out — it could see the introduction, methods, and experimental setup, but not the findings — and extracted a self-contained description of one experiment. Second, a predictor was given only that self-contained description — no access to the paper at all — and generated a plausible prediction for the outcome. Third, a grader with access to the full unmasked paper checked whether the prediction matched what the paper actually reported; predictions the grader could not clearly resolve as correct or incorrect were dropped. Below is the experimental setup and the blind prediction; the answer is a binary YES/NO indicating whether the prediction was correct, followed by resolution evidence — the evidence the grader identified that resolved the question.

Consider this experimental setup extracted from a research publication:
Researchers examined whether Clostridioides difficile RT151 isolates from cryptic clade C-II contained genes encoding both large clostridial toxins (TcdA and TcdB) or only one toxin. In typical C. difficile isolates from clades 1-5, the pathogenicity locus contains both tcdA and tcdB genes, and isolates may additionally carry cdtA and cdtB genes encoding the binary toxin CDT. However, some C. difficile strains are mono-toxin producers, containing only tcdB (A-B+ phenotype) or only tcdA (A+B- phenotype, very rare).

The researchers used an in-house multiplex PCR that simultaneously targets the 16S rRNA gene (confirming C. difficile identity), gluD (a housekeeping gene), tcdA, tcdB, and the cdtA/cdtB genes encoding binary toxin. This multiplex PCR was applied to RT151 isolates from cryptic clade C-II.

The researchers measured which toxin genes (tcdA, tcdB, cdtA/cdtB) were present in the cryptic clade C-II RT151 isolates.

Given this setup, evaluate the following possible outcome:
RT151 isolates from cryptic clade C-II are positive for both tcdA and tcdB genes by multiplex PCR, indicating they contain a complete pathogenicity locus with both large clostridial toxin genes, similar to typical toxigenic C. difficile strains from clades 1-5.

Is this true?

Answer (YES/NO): NO